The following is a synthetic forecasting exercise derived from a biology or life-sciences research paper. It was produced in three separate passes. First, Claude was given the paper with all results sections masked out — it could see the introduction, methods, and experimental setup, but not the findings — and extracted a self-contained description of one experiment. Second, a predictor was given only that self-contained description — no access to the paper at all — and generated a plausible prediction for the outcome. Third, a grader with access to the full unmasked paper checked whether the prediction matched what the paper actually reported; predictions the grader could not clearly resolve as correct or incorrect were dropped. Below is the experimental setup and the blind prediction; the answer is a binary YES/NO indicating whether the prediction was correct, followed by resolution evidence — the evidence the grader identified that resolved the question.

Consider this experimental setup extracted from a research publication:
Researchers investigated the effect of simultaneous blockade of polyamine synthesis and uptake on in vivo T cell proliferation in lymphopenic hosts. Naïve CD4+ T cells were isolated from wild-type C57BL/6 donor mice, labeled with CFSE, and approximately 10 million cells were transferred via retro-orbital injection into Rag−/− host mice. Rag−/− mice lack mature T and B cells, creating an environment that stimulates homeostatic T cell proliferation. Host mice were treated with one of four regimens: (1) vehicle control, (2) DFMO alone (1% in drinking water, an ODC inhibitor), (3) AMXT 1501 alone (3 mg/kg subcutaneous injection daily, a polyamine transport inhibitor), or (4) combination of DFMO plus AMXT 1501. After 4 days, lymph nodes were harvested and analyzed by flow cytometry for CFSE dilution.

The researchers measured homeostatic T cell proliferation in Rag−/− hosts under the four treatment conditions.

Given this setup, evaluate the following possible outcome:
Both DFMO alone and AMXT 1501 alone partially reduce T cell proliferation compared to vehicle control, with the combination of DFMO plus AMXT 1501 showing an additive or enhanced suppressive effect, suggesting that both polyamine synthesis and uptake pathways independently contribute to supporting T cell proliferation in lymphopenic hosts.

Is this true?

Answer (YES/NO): NO